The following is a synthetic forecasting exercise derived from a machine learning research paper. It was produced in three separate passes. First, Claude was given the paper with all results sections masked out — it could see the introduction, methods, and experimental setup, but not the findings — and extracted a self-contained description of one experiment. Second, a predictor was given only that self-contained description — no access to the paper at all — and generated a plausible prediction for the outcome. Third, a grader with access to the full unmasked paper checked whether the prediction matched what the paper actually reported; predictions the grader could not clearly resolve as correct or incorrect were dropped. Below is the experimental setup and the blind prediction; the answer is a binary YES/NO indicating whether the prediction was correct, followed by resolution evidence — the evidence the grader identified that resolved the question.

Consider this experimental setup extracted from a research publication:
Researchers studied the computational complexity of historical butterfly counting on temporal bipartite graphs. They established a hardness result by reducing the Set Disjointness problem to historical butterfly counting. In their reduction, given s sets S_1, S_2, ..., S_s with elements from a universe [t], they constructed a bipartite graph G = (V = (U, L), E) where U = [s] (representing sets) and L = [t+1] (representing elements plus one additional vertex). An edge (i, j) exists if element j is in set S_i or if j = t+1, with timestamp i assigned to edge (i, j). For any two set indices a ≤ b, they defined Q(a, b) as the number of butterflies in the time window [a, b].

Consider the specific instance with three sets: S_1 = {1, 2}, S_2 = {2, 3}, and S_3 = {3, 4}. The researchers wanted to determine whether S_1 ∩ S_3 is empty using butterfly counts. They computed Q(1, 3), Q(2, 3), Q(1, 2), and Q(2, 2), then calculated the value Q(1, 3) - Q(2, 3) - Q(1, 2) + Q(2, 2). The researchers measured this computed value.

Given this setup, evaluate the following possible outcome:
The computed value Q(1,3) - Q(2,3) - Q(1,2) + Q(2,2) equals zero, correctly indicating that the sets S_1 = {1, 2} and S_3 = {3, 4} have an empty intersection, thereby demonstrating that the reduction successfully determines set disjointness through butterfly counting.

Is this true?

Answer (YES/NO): YES